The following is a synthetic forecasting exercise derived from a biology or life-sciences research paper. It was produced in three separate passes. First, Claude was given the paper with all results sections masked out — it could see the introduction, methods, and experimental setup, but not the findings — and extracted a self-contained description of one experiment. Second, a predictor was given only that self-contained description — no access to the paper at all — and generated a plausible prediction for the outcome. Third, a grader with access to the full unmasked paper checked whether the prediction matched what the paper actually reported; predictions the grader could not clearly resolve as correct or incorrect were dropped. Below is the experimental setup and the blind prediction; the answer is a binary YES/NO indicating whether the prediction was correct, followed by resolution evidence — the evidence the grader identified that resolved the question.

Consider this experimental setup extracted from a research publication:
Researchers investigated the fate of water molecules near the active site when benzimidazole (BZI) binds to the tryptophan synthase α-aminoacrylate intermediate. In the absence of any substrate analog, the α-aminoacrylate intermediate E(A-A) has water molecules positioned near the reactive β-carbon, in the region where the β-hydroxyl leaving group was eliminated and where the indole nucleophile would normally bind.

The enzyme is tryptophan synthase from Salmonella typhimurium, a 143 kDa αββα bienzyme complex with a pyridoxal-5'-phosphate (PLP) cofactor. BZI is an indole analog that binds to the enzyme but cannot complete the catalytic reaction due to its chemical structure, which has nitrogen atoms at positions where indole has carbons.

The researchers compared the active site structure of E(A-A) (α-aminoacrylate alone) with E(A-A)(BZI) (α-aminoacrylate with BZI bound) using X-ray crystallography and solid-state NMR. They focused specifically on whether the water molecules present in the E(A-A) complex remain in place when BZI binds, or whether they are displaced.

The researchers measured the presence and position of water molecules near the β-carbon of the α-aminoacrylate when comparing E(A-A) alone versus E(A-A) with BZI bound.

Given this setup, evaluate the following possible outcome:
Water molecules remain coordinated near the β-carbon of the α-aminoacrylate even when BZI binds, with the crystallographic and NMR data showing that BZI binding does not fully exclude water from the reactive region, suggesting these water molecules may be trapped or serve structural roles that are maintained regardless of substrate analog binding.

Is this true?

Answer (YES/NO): NO